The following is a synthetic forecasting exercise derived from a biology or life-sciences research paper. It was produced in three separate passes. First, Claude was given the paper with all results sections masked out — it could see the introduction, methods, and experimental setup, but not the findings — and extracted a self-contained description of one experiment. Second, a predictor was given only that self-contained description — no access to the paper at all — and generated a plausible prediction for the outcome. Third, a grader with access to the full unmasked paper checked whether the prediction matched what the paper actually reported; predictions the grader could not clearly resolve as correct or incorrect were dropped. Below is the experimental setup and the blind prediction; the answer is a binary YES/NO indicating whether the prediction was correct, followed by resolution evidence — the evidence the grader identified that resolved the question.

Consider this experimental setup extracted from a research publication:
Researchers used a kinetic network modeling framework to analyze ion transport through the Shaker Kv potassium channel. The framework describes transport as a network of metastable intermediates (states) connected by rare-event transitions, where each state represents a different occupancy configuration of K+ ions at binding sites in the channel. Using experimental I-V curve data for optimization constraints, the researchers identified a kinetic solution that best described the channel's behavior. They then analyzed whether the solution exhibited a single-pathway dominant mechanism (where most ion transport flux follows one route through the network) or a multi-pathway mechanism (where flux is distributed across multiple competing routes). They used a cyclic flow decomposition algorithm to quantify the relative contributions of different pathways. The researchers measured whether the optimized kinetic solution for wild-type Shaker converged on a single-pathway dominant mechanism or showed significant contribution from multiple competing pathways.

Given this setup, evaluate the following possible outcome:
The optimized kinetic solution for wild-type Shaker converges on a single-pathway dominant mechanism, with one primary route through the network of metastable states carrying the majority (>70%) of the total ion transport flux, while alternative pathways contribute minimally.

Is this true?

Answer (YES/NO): YES